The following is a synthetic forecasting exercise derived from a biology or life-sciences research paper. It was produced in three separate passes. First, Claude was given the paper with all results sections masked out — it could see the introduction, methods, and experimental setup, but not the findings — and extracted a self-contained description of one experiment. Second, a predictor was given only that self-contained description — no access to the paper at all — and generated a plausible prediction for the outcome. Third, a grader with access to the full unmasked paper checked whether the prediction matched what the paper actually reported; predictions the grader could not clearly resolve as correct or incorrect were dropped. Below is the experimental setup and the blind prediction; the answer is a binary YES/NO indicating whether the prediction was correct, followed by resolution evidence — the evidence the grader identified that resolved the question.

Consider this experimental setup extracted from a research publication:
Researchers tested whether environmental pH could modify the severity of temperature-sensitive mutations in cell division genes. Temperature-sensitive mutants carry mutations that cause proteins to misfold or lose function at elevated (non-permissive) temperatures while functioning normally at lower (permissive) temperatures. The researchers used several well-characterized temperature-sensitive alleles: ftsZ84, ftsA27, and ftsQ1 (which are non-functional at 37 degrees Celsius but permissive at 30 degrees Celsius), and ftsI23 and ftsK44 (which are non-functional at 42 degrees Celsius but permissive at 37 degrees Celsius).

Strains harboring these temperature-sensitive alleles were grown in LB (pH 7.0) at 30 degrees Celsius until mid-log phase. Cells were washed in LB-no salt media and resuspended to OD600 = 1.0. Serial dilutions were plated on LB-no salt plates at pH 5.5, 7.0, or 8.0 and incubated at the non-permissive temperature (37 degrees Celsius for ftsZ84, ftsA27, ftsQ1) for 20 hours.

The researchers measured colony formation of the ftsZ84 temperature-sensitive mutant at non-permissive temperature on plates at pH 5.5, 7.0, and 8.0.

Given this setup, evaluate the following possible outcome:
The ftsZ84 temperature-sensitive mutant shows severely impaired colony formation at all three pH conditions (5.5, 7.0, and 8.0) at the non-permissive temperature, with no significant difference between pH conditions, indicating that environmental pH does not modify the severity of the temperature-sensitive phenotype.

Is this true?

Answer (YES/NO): YES